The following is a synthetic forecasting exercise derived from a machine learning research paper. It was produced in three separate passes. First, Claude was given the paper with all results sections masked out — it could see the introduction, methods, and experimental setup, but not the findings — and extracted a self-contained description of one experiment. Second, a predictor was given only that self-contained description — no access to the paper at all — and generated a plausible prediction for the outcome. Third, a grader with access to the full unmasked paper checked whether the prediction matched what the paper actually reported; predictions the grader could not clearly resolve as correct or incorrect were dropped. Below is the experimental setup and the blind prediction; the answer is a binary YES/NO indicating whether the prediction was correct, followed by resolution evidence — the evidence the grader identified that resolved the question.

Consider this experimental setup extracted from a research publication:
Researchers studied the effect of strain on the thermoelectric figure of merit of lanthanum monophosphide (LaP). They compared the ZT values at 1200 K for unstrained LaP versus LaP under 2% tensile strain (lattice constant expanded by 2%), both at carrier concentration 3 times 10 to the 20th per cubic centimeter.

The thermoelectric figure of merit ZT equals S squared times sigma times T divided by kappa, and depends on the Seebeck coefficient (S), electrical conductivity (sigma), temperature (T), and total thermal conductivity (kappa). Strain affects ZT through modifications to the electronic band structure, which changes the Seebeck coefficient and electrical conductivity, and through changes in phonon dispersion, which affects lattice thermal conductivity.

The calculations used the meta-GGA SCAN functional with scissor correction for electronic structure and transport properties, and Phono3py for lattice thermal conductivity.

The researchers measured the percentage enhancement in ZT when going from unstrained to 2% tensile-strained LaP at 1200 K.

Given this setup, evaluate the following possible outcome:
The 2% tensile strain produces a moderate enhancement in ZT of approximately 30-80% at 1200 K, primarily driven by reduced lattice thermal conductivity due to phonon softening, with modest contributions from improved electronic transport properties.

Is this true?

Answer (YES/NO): NO